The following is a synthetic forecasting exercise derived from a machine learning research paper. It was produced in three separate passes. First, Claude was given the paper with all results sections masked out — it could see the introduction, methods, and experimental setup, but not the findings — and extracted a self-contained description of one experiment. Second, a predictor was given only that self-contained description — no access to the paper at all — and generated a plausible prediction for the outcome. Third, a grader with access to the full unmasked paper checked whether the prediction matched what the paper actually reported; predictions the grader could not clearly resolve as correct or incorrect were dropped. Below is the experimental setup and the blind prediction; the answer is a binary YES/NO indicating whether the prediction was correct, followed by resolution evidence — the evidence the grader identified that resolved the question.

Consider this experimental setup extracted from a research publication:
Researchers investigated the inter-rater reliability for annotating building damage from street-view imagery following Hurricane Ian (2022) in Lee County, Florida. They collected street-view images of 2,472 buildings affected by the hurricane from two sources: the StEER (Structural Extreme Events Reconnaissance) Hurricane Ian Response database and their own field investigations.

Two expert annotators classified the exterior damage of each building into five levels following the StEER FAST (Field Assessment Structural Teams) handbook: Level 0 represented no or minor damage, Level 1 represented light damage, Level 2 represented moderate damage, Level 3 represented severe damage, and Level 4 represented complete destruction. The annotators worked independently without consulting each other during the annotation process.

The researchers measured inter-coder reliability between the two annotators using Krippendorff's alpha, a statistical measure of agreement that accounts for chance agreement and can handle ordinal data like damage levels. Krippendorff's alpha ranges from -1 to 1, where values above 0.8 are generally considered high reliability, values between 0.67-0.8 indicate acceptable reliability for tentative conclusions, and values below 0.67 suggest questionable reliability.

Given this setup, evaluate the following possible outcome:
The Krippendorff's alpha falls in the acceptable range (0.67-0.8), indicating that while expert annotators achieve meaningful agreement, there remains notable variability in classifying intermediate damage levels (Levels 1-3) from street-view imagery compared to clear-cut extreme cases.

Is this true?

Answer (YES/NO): NO